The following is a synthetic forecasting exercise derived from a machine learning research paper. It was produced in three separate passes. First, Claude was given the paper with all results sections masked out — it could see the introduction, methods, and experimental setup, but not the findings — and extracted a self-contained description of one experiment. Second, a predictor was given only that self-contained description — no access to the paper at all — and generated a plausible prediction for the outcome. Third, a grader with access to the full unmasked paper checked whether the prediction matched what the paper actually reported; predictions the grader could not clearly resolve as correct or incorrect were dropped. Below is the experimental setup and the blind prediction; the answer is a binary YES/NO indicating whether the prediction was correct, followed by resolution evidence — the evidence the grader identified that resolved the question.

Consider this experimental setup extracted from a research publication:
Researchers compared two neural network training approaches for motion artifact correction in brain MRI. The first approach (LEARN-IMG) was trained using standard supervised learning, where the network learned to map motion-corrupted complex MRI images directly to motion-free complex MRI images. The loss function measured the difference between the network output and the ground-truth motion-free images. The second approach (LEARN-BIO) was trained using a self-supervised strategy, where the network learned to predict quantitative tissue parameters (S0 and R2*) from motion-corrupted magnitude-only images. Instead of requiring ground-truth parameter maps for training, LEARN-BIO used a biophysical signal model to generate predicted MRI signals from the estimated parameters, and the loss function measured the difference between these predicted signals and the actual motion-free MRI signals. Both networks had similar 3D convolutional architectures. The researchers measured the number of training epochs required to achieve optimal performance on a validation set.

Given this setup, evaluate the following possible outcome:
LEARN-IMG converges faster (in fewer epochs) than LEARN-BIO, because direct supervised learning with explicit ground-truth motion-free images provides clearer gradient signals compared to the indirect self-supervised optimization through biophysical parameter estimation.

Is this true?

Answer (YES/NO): YES